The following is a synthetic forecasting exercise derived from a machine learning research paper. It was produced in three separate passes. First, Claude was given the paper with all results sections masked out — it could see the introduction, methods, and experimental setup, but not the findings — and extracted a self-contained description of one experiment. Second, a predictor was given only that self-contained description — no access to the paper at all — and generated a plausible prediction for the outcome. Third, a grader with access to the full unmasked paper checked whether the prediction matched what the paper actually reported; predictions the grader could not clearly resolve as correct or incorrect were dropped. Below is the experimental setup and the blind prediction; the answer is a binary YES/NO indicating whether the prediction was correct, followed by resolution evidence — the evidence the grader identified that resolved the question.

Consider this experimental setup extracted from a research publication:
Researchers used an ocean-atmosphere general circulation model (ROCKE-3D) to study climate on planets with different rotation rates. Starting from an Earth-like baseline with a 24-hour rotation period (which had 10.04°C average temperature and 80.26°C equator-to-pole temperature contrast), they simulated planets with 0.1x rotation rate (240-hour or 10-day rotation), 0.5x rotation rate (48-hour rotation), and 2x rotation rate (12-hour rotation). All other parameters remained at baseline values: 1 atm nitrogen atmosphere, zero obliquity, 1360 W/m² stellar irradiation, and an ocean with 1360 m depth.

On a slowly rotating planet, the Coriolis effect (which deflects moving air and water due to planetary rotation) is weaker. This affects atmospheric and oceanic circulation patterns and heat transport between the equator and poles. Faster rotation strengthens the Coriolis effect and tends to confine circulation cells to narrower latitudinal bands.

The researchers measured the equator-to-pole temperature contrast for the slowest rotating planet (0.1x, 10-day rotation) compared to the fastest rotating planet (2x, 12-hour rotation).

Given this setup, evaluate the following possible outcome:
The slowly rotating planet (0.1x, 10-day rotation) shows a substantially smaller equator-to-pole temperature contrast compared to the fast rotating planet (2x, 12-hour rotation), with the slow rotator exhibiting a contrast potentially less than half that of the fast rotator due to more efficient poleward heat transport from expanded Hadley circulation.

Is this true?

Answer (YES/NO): YES